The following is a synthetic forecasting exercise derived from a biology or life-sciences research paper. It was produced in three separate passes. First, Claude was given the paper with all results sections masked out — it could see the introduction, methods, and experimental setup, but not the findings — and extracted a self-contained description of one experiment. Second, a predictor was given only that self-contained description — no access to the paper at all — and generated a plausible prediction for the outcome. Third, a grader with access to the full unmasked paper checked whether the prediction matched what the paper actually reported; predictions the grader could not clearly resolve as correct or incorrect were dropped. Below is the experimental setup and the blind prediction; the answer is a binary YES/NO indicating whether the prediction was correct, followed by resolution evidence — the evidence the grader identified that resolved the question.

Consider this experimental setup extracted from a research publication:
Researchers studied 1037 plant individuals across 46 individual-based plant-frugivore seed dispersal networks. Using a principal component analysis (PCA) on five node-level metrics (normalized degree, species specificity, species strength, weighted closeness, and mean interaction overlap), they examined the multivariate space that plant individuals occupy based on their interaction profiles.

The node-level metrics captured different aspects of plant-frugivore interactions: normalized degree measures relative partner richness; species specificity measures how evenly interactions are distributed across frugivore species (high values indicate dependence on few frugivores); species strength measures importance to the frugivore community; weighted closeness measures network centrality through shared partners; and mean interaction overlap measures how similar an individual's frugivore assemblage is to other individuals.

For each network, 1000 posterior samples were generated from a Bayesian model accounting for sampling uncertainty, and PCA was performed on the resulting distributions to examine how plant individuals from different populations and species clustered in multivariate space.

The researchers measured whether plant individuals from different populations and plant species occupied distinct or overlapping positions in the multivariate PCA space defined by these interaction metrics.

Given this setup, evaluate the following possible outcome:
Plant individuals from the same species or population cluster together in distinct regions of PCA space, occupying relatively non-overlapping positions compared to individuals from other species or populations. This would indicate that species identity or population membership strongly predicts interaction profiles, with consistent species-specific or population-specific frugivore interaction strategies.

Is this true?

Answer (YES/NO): NO